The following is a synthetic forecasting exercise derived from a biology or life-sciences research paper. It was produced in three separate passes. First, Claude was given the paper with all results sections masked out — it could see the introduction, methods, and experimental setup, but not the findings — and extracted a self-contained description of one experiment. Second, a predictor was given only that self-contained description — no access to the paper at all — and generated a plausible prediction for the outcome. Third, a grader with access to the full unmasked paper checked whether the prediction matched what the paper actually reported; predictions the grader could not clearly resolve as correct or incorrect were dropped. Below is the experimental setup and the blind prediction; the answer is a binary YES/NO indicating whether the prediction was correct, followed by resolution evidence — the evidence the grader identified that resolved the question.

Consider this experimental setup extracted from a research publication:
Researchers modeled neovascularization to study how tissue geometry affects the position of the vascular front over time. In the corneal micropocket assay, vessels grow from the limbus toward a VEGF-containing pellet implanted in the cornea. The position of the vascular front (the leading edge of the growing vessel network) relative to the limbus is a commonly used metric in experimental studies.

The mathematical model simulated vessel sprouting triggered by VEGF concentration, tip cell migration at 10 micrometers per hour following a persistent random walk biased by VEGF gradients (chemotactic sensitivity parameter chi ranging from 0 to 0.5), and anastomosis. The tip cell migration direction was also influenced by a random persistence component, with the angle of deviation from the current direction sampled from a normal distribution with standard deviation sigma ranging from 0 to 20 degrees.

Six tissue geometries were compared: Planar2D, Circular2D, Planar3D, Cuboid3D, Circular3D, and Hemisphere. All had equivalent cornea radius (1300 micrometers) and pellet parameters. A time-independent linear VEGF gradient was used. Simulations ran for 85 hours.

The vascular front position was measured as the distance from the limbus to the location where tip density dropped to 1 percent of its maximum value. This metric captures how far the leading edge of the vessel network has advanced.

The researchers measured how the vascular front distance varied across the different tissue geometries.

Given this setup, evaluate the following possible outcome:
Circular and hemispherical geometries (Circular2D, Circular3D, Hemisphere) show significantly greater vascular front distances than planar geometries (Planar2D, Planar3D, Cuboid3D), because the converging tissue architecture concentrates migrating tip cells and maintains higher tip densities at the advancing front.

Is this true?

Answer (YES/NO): NO